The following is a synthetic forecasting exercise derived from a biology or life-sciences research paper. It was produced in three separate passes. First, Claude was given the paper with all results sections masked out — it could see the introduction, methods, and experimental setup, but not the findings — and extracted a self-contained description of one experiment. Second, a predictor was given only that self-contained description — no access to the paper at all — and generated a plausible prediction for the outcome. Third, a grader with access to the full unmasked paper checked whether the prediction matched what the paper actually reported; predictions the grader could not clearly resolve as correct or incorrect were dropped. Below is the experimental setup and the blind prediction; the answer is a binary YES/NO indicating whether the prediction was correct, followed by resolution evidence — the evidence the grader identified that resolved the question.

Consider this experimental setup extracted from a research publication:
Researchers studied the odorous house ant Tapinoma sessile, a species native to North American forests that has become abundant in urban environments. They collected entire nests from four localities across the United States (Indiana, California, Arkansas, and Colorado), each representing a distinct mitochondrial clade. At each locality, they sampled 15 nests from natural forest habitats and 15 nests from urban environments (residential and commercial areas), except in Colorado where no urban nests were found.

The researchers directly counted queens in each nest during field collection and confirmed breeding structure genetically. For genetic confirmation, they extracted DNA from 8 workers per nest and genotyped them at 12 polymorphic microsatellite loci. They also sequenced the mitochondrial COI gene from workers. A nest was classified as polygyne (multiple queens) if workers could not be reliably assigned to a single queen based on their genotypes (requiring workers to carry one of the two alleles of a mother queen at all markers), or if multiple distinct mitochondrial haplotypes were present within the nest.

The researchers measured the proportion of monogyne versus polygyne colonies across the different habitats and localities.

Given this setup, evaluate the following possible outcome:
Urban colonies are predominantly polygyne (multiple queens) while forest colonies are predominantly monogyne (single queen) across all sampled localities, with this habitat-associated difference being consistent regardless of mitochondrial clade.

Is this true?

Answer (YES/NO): YES